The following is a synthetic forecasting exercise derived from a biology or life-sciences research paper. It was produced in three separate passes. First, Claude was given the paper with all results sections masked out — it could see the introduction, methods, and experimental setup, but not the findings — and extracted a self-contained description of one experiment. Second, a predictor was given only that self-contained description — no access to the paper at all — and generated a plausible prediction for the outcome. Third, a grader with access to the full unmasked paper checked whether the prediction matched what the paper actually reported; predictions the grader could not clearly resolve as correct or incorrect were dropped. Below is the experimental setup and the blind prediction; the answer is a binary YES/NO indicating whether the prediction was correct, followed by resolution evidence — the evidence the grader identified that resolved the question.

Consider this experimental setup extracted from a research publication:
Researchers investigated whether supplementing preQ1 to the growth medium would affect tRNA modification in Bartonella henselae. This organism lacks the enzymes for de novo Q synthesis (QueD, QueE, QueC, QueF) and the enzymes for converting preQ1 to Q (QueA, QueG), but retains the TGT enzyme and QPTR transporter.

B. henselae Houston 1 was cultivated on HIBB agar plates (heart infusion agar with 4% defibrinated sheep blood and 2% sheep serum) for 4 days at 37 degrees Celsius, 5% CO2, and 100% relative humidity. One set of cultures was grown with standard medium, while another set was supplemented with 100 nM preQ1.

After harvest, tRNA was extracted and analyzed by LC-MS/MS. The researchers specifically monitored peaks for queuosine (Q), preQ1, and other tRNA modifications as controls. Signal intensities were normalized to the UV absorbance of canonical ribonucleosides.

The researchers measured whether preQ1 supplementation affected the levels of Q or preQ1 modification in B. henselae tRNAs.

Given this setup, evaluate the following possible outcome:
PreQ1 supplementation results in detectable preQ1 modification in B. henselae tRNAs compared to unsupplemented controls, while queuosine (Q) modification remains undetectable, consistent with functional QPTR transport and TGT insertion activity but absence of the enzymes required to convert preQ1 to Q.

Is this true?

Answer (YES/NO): NO